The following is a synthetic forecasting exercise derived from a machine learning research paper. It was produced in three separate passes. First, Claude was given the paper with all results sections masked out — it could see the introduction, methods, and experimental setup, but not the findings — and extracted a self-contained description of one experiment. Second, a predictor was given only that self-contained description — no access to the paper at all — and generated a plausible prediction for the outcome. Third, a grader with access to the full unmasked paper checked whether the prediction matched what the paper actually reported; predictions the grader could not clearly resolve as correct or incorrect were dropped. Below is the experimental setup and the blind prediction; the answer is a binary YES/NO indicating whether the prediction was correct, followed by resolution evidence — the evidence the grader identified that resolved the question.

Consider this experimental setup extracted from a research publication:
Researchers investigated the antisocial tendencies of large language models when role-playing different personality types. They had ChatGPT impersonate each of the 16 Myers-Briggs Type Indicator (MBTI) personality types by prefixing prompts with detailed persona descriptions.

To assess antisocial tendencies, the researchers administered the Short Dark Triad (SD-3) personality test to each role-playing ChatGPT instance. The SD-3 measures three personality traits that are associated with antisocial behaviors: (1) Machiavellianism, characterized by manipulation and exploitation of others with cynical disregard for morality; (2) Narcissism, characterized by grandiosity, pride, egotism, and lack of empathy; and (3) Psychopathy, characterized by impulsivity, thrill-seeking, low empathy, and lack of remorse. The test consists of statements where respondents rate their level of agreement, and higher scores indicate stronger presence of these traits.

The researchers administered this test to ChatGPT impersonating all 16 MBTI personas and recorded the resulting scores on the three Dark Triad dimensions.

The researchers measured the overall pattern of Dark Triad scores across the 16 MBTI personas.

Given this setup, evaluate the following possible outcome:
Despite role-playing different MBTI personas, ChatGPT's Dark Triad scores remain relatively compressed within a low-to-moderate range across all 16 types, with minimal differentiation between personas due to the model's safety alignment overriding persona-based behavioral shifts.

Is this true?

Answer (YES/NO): NO